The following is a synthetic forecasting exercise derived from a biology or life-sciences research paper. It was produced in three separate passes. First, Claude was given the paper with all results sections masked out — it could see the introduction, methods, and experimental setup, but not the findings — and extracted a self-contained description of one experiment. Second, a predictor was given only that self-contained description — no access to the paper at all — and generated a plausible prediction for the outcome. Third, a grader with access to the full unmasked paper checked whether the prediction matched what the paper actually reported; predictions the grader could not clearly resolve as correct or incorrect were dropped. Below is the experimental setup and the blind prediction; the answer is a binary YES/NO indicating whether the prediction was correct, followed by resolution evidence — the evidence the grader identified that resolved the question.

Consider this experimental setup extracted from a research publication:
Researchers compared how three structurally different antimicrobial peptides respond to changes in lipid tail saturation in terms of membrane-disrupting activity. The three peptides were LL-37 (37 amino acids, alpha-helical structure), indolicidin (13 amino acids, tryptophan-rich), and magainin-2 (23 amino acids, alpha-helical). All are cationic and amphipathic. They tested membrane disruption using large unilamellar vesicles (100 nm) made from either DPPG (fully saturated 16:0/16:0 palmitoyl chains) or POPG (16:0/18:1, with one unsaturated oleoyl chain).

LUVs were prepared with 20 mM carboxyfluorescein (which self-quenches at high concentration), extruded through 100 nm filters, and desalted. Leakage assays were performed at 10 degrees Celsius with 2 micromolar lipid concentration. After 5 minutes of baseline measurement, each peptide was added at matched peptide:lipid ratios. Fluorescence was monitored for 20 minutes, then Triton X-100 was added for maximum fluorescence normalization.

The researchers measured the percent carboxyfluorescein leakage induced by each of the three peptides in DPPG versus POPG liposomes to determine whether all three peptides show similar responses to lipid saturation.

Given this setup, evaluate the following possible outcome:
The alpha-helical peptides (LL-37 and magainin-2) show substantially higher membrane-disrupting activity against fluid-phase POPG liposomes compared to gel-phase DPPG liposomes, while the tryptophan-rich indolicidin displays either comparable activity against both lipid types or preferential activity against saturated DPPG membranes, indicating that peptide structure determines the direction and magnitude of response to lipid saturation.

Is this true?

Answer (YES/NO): YES